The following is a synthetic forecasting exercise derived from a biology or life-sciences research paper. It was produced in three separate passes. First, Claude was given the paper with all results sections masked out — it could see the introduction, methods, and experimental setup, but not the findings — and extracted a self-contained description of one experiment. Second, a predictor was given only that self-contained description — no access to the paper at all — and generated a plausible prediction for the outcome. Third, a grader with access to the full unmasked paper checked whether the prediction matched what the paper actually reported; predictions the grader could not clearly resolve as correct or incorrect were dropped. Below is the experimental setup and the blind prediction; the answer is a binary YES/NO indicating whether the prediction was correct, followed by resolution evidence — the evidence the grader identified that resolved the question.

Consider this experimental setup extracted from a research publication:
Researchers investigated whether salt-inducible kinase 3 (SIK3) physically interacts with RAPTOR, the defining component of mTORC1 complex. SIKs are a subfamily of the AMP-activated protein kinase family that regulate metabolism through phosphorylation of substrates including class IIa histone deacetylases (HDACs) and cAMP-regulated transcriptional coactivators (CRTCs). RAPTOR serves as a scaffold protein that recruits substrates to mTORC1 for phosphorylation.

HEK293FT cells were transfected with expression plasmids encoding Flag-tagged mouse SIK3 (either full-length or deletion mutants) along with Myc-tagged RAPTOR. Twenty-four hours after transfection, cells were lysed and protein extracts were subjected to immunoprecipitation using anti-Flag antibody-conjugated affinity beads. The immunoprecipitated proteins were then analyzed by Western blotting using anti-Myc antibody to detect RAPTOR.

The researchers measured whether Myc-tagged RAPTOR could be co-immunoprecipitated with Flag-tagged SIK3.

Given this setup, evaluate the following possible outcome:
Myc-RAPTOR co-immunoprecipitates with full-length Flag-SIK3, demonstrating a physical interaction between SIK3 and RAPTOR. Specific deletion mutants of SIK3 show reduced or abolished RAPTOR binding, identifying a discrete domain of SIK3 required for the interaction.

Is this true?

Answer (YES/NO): NO